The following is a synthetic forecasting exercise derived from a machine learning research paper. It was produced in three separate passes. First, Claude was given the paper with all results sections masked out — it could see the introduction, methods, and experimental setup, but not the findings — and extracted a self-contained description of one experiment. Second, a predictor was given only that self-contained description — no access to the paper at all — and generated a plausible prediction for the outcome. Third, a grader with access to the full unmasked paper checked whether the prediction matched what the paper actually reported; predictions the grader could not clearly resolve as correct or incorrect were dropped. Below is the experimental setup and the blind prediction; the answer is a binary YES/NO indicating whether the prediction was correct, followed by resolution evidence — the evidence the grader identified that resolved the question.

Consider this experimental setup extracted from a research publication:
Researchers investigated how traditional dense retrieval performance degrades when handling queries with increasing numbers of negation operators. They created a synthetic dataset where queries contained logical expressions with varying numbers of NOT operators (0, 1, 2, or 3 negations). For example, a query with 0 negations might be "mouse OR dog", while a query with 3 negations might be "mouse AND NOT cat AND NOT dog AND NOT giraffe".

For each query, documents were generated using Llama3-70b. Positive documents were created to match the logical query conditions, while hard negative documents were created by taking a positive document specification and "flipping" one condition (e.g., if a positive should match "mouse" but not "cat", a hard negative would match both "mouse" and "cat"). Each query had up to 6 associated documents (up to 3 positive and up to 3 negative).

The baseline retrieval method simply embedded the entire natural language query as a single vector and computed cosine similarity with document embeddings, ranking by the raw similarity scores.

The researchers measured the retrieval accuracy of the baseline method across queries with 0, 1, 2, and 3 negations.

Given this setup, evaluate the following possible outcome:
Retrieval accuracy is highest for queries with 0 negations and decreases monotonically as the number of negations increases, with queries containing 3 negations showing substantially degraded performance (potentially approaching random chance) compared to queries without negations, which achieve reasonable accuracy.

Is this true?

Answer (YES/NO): NO